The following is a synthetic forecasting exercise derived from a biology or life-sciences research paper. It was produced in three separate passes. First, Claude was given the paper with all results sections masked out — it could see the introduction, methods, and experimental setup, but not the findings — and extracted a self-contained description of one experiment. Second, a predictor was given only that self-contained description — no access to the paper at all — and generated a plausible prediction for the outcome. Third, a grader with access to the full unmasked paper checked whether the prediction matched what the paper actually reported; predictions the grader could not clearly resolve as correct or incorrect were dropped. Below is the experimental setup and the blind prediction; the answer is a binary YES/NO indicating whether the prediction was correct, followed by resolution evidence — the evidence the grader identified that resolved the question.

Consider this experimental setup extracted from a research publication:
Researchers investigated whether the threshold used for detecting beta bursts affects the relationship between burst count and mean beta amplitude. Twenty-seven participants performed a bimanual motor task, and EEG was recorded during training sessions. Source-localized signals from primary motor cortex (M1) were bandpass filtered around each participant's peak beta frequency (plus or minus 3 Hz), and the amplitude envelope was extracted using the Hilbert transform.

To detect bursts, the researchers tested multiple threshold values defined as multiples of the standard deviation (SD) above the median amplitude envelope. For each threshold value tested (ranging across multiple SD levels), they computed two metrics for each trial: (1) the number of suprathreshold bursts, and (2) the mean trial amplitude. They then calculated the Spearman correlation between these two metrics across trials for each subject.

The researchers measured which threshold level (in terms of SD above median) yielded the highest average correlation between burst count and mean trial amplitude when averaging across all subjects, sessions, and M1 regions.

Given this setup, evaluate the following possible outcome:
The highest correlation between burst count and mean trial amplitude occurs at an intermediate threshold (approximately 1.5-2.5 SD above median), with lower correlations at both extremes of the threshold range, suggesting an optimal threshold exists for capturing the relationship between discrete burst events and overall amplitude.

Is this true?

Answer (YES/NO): NO